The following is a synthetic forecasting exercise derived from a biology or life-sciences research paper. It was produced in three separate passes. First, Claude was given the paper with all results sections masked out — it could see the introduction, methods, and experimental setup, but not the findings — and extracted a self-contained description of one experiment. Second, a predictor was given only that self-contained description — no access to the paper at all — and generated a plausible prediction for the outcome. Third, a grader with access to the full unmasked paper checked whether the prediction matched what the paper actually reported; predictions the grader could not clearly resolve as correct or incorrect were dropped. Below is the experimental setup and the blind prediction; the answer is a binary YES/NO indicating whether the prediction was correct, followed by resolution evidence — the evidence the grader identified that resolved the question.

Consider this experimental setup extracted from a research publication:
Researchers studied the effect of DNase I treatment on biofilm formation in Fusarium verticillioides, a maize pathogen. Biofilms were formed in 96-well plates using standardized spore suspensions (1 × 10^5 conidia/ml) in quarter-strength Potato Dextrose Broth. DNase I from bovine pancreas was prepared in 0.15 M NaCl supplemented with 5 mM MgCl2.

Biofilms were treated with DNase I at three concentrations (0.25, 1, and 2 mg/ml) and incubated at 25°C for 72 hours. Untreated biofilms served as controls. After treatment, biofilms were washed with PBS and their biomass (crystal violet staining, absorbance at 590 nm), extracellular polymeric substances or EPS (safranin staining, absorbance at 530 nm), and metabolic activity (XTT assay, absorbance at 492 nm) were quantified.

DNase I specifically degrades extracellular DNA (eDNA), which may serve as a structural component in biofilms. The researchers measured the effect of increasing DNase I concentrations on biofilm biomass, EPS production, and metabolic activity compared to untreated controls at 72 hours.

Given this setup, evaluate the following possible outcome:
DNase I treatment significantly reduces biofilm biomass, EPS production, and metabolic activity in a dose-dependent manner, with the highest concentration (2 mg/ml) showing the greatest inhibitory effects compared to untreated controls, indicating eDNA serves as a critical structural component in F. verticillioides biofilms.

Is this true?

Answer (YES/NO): NO